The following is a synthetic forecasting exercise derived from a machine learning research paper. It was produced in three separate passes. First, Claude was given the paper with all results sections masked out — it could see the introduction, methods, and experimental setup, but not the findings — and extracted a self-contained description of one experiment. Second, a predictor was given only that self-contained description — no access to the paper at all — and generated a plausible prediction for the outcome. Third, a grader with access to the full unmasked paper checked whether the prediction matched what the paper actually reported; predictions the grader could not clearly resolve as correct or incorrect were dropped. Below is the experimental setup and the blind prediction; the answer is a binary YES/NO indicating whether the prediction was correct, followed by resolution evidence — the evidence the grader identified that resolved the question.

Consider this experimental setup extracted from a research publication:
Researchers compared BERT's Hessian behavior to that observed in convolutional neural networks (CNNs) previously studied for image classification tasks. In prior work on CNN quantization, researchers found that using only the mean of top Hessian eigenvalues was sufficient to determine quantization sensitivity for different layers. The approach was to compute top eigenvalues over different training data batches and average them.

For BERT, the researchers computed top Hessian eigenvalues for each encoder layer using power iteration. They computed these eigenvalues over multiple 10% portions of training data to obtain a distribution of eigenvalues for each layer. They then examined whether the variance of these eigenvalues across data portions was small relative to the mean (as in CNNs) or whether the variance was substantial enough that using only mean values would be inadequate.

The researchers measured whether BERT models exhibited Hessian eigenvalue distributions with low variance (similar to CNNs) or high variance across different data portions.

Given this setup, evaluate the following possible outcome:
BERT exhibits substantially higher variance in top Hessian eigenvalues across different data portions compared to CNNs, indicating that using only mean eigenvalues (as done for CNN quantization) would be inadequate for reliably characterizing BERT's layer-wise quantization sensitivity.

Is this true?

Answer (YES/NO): YES